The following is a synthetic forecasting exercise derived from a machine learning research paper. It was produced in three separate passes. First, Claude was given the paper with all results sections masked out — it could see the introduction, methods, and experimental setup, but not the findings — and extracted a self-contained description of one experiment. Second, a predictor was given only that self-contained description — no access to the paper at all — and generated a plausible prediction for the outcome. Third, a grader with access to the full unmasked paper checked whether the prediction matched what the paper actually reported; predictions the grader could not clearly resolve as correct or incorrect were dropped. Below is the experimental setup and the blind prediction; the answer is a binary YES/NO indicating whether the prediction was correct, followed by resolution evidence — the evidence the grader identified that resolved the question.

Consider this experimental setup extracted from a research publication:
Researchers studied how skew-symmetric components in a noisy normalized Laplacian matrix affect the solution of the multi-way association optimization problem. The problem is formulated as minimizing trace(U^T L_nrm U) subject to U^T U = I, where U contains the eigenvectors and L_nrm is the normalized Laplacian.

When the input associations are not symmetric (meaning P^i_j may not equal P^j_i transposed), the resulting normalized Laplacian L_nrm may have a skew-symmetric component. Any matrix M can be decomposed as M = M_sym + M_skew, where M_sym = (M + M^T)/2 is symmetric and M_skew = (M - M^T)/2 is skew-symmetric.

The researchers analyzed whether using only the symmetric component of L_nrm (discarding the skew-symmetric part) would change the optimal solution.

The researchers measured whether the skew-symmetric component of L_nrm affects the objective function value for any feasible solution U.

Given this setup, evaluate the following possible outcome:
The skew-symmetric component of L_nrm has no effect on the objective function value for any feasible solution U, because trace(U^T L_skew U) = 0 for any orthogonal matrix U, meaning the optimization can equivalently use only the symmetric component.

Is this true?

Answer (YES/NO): YES